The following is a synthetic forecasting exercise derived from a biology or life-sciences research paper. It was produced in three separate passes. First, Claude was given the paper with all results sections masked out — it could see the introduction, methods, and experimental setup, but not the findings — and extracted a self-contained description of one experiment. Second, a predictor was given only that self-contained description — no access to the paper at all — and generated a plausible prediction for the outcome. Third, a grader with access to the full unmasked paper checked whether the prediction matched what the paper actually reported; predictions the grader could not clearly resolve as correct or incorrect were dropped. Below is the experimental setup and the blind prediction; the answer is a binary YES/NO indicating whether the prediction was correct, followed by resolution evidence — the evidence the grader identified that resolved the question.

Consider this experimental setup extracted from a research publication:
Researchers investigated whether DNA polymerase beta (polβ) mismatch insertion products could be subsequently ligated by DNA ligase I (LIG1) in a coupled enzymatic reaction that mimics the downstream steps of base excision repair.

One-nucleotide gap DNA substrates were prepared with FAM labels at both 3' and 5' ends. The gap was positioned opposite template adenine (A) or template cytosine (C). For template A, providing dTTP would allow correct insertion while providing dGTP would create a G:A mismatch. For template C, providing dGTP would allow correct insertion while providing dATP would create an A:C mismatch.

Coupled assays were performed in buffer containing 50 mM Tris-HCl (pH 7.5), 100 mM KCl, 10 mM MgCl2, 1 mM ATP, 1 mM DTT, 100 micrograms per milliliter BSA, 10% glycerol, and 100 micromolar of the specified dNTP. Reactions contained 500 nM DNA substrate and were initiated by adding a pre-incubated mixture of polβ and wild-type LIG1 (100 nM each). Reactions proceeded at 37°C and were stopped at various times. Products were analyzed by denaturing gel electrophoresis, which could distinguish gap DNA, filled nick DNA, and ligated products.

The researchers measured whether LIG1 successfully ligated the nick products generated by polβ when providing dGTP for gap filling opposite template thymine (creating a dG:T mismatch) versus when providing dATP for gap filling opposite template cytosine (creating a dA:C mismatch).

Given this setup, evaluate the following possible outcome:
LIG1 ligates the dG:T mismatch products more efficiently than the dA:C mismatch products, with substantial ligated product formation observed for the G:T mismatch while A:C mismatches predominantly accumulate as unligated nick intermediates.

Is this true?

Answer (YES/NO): YES